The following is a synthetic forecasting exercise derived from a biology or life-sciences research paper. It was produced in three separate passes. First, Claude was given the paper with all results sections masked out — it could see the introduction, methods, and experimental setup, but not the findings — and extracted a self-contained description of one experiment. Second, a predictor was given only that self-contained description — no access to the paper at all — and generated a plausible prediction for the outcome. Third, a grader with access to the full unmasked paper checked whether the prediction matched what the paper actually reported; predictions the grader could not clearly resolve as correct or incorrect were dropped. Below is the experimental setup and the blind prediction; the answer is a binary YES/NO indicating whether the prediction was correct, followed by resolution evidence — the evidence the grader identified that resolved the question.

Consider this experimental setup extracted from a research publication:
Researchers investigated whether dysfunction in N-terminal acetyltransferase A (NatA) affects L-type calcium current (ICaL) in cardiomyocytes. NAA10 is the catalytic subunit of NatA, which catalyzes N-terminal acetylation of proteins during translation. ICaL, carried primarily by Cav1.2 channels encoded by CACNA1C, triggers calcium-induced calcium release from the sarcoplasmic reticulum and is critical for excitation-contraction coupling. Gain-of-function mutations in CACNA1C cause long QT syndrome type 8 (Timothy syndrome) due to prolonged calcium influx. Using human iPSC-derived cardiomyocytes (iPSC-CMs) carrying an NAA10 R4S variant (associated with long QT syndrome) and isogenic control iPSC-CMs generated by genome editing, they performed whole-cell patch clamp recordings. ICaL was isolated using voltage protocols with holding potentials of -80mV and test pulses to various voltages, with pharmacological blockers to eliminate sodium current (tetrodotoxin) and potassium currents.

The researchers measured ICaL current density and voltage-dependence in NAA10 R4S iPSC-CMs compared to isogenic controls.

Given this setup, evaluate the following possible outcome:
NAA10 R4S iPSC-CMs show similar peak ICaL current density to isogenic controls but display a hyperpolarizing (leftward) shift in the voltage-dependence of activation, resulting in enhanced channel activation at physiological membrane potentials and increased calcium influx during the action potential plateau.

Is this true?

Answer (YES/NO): NO